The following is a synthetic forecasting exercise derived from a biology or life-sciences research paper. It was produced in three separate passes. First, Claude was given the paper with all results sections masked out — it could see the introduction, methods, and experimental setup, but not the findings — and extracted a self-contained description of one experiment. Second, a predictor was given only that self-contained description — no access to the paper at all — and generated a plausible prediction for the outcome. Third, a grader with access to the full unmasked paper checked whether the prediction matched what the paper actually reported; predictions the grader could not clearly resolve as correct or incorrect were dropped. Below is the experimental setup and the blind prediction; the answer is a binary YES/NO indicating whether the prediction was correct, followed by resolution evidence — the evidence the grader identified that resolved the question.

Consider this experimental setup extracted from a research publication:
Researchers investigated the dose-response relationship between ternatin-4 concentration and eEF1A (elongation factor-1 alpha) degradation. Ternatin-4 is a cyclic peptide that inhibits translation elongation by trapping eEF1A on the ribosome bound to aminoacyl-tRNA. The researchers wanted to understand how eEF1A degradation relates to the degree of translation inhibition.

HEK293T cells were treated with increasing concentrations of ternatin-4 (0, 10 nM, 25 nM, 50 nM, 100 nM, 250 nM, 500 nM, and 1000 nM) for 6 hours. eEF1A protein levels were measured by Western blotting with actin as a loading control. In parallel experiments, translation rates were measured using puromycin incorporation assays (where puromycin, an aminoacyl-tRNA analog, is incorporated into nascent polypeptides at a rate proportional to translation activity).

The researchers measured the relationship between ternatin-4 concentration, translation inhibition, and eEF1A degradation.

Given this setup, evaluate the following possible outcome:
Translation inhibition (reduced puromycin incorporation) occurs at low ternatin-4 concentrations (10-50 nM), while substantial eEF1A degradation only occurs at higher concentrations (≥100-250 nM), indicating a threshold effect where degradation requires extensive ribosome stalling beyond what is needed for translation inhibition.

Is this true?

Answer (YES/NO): NO